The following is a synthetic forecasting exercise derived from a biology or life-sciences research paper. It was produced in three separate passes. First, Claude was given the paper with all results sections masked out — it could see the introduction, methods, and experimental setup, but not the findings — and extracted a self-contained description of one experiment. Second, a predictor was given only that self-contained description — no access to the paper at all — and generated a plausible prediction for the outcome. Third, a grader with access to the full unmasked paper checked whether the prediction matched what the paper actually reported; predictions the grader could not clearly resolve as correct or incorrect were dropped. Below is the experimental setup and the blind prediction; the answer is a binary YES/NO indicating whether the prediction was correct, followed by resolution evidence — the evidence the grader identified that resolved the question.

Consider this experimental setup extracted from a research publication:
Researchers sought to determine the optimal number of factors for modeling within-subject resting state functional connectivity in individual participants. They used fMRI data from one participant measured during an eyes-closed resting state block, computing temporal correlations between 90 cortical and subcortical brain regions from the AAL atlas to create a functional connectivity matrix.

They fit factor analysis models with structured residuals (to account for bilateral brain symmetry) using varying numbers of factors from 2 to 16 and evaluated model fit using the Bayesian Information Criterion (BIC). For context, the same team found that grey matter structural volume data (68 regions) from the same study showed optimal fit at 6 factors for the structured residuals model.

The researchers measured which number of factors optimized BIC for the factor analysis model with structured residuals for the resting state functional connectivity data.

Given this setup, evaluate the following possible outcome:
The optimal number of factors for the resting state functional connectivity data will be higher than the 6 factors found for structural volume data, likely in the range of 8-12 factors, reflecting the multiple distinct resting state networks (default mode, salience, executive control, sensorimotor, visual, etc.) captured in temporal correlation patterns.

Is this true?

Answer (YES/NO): NO